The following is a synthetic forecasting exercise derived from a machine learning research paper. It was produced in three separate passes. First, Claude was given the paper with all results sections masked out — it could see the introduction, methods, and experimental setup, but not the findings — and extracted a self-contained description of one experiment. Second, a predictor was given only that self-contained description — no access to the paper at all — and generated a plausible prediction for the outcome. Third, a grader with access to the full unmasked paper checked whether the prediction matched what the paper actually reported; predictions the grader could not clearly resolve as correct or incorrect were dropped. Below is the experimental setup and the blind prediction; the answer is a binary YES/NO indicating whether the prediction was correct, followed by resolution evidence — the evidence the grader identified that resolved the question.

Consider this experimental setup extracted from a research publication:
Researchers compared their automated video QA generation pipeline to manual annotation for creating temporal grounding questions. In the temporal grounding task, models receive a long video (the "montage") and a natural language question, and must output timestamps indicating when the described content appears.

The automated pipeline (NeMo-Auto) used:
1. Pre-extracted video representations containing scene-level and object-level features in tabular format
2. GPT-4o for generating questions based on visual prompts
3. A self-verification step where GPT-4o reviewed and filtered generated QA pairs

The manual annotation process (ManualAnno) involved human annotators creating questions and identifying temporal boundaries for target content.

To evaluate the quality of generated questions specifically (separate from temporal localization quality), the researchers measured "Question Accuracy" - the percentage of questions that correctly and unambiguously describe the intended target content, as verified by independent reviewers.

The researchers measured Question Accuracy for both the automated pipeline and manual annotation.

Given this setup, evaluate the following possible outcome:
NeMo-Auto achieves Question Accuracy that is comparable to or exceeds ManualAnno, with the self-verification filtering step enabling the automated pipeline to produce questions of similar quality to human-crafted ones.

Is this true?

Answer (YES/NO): YES